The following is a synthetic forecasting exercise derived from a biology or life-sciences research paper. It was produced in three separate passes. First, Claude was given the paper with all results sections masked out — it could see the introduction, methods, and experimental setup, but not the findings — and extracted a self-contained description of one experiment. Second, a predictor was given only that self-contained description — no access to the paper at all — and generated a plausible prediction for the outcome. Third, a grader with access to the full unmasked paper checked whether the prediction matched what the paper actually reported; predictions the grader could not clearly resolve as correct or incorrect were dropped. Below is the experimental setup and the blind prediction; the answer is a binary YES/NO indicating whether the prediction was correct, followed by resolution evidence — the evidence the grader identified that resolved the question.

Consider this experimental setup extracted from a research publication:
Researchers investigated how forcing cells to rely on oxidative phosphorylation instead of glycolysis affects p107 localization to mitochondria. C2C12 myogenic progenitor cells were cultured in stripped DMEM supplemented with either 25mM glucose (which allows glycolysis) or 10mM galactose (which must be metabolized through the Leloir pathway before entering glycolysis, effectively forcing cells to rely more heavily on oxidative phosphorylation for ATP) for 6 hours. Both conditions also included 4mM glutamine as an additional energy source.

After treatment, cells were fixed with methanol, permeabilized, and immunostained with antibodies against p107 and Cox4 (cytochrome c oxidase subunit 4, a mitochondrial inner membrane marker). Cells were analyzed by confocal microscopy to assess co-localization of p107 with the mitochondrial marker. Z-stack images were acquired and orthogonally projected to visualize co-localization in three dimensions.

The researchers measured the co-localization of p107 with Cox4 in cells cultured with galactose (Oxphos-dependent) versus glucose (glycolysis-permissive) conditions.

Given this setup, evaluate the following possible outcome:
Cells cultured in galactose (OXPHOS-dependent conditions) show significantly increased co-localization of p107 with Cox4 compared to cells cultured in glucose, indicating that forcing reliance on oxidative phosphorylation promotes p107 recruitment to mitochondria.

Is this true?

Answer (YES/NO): NO